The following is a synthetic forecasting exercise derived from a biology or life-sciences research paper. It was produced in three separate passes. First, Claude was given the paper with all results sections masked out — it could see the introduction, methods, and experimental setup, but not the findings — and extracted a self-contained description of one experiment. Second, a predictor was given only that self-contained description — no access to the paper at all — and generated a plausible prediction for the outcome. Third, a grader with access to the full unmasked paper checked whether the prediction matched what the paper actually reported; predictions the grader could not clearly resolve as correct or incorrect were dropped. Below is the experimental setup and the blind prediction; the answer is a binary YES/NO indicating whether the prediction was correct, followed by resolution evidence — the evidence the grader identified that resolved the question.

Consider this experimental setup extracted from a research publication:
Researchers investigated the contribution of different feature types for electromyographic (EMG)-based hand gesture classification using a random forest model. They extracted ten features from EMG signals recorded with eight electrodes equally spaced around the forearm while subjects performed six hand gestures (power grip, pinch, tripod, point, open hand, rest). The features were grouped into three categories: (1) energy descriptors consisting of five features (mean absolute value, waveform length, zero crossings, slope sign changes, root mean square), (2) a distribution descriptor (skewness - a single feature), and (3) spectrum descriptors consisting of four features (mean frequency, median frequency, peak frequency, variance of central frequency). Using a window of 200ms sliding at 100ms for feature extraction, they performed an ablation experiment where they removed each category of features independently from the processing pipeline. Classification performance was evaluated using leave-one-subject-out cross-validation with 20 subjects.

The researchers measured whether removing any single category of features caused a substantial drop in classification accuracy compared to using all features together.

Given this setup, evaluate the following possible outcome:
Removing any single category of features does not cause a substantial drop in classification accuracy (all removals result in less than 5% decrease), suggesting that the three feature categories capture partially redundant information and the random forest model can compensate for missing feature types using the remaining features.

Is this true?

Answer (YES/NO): NO